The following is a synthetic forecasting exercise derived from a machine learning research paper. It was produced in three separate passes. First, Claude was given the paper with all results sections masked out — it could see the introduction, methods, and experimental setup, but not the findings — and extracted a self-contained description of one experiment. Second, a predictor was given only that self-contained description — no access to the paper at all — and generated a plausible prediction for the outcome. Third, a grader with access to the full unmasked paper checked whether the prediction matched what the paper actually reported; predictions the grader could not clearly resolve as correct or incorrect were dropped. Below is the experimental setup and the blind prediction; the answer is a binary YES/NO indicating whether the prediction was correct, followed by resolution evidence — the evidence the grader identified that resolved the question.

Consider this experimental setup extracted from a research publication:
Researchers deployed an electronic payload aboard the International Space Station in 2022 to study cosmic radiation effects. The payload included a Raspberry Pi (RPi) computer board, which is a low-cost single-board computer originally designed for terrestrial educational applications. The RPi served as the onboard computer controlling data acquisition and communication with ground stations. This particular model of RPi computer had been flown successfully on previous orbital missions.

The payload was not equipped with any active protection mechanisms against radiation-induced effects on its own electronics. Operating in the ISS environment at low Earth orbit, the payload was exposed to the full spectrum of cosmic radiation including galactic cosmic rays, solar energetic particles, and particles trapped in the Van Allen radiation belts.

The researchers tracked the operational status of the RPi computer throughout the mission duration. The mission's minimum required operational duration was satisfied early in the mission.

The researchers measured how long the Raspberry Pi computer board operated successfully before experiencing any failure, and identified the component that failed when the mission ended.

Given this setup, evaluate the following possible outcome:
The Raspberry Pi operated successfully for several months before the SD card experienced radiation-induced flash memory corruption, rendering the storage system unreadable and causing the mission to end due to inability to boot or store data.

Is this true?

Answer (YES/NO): NO